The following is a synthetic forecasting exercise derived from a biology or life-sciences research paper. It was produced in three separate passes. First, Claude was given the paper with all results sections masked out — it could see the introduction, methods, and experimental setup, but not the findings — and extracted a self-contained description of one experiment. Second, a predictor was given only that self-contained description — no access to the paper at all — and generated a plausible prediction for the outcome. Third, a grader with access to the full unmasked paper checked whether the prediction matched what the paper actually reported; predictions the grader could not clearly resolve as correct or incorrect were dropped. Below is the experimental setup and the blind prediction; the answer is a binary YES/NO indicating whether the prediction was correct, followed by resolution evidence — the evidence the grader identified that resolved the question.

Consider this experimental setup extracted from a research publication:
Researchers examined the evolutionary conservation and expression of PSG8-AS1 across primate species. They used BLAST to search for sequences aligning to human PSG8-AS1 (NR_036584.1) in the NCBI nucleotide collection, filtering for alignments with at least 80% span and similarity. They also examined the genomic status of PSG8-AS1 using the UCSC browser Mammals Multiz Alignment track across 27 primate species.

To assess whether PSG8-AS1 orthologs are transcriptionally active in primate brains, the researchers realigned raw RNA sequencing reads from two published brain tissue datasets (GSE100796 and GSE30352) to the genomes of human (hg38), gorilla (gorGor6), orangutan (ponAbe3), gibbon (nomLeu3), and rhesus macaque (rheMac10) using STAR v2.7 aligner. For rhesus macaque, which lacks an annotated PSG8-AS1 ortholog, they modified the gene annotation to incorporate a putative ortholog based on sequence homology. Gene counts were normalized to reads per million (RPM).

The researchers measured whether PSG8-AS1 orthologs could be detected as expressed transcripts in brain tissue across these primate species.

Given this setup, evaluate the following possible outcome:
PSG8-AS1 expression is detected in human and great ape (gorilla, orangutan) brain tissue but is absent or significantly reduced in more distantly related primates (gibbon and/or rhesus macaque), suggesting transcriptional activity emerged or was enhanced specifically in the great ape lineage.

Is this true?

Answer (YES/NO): NO